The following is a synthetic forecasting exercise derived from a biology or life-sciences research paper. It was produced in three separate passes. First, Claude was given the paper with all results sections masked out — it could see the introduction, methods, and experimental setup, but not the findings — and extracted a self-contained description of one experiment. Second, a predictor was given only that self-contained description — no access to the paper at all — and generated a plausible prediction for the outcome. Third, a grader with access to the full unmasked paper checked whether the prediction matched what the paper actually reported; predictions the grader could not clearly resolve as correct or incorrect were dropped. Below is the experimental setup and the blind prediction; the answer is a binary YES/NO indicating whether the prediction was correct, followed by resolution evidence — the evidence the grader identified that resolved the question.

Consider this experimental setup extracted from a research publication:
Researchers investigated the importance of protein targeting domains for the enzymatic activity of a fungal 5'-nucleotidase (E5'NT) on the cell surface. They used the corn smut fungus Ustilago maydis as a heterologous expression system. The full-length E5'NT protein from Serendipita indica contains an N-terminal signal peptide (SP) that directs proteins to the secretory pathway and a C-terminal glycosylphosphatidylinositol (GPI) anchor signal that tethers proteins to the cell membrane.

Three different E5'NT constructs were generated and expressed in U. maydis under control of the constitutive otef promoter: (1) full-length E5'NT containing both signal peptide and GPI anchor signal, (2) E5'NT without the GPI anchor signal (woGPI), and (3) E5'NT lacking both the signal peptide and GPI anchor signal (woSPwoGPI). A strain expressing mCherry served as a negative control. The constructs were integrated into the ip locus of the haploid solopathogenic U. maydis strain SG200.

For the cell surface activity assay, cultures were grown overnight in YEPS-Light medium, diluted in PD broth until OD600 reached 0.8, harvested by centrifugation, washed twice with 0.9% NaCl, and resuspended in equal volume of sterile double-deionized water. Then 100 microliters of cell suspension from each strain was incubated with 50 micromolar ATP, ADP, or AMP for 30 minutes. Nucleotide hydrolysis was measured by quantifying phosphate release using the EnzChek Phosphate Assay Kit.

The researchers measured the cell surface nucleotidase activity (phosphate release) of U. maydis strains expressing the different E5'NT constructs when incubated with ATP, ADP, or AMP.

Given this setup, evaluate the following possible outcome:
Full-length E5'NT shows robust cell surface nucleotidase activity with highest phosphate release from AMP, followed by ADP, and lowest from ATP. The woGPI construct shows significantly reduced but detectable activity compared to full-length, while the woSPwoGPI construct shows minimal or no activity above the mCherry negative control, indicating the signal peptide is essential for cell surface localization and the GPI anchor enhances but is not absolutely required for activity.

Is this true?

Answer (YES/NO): NO